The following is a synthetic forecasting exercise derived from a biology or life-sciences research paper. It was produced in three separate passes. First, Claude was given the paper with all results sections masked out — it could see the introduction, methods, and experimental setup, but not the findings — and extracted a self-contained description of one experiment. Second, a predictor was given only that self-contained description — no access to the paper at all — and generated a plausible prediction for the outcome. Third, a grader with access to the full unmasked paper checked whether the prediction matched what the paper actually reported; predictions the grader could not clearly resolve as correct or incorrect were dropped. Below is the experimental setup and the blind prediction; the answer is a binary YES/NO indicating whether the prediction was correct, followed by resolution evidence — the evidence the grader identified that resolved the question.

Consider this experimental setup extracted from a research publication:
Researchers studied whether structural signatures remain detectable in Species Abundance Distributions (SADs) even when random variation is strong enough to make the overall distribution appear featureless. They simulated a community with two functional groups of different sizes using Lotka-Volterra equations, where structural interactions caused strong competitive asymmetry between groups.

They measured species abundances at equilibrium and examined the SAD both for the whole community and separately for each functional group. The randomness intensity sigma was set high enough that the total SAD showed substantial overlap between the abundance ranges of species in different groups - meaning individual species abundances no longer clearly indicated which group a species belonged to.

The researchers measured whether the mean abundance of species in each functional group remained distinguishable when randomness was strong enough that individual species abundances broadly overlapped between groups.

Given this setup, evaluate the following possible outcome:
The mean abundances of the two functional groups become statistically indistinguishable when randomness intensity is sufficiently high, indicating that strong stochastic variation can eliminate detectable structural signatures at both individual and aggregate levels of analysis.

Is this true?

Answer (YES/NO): NO